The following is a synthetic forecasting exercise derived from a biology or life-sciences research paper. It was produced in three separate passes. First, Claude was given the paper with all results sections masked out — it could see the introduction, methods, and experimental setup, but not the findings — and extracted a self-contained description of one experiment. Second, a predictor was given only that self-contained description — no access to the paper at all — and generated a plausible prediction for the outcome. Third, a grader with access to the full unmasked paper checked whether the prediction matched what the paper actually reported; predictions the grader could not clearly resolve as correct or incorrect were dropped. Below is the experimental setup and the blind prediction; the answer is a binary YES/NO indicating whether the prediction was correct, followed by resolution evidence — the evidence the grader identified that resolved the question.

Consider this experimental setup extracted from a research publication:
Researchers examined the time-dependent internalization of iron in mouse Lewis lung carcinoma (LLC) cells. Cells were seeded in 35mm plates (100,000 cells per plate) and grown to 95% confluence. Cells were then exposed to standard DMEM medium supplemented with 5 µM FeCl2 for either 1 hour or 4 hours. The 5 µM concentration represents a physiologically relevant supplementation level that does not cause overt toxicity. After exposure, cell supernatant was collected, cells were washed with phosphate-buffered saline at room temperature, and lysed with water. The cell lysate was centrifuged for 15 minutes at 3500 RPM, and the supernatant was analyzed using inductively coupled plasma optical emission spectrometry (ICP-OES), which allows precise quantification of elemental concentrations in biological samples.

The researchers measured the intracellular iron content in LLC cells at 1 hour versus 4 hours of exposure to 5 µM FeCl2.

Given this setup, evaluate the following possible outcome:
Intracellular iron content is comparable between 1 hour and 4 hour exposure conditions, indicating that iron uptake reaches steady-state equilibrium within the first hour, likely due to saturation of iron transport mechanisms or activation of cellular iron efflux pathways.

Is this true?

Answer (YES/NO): NO